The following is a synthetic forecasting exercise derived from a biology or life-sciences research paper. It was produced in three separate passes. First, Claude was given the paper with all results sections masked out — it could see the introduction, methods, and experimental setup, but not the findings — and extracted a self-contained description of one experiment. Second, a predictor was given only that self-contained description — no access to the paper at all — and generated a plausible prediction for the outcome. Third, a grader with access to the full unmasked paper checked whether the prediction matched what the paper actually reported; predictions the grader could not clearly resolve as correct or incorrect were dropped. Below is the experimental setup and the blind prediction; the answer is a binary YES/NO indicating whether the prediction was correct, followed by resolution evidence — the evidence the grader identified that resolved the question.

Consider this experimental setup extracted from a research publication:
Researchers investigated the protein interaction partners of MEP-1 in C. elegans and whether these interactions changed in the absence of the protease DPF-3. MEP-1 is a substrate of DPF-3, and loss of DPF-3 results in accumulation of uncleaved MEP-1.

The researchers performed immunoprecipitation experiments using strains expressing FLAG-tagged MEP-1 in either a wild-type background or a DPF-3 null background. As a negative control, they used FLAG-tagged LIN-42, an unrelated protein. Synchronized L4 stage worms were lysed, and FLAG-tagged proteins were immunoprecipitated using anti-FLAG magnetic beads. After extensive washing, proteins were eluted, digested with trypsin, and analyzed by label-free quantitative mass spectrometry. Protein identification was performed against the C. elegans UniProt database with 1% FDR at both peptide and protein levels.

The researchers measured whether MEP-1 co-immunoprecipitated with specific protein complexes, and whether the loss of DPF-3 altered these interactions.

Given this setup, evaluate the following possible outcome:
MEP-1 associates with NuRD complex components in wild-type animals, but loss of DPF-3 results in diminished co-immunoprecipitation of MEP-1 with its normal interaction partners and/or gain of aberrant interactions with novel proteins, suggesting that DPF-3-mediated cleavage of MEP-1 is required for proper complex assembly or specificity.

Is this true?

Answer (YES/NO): NO